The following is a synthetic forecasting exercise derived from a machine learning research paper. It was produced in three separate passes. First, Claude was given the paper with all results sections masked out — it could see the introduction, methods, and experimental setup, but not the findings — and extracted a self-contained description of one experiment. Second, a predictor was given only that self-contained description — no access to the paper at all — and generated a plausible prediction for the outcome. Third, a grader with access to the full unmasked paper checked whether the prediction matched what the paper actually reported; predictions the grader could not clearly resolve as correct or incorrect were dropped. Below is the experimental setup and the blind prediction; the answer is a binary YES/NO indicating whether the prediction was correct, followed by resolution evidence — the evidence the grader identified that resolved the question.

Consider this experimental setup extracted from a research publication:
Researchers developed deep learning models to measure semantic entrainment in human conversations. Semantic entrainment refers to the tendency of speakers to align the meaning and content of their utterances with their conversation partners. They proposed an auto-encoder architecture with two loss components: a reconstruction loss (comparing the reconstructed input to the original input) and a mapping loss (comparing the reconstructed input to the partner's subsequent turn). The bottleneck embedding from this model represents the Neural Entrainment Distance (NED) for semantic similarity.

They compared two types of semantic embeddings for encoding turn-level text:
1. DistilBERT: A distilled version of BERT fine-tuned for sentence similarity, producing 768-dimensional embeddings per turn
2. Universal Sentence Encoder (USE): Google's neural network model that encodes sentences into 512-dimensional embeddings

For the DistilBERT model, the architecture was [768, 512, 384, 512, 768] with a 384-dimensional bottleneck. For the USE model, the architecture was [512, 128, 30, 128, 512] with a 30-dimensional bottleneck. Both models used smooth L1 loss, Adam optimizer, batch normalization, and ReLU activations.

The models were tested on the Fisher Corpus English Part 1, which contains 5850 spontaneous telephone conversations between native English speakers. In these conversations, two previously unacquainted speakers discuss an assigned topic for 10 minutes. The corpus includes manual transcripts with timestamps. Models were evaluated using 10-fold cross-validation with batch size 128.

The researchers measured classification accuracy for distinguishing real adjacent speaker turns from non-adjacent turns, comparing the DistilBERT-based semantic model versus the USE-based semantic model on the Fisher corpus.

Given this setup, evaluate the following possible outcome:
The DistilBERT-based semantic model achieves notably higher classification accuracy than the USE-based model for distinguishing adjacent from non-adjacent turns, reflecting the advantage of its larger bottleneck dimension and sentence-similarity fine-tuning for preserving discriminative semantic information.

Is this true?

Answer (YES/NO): NO